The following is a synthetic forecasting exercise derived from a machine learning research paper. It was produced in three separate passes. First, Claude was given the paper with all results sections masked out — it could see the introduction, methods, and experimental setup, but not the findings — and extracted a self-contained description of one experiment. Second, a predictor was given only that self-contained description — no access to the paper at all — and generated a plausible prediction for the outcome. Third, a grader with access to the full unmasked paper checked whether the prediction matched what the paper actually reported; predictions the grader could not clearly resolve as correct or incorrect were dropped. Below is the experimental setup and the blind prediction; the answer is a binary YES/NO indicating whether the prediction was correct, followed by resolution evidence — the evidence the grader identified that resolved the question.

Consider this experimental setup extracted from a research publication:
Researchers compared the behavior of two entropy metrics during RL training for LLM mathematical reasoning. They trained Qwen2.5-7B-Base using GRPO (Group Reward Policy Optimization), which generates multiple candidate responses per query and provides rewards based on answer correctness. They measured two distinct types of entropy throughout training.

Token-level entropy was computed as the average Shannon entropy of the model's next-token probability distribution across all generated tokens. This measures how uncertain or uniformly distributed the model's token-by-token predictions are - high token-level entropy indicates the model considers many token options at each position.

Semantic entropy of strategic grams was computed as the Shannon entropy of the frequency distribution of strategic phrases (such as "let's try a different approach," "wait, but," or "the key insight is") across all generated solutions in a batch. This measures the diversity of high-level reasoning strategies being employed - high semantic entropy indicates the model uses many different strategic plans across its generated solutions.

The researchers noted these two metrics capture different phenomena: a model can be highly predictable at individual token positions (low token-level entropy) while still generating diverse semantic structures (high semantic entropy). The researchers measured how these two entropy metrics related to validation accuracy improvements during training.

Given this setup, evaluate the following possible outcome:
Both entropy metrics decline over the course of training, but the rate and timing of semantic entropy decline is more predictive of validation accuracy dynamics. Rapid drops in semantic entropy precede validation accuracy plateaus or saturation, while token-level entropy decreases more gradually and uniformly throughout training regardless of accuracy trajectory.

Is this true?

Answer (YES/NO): NO